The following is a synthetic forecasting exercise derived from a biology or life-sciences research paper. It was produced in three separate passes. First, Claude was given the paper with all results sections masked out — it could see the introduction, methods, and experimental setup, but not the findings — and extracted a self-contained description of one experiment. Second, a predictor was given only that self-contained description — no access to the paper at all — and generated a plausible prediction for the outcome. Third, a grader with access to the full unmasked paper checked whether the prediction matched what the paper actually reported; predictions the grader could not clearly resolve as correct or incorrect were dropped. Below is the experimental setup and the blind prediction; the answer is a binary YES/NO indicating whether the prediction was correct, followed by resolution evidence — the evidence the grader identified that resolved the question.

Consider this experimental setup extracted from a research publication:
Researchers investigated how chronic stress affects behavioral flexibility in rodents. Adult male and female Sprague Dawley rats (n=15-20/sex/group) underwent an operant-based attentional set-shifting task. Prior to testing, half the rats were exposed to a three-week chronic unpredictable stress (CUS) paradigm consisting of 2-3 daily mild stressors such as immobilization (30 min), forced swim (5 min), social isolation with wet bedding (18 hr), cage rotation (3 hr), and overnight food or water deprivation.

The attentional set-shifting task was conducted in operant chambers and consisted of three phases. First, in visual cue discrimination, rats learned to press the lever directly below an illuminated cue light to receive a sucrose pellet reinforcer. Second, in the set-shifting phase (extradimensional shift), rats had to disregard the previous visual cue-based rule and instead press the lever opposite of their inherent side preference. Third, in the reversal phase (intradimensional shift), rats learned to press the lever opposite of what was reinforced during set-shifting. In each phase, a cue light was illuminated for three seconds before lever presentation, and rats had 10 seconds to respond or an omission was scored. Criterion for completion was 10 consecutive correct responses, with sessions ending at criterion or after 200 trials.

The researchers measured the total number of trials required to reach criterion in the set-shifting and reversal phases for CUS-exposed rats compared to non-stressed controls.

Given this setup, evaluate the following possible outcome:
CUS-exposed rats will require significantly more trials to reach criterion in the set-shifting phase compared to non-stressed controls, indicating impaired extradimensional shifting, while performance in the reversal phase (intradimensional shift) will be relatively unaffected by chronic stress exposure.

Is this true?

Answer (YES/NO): NO